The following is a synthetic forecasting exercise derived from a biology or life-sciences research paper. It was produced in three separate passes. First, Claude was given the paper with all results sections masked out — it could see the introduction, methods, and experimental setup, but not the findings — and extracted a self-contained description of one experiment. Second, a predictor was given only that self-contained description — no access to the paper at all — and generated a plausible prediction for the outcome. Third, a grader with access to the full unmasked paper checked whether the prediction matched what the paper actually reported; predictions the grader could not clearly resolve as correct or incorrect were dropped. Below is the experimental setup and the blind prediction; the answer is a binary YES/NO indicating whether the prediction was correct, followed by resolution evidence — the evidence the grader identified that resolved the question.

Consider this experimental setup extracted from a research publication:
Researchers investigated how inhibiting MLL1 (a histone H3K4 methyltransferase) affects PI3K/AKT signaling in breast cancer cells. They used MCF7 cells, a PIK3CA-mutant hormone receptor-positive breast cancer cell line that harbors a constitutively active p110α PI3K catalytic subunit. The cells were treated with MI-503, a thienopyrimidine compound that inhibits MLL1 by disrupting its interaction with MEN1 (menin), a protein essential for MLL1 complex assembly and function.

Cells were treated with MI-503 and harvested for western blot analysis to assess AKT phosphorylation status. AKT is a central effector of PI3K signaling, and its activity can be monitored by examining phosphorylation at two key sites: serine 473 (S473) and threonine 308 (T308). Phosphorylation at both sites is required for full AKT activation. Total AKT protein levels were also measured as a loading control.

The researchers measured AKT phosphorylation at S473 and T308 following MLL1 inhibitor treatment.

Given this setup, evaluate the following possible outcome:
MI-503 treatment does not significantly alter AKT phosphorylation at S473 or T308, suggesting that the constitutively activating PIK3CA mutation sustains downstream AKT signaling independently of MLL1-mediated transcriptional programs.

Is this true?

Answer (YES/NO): NO